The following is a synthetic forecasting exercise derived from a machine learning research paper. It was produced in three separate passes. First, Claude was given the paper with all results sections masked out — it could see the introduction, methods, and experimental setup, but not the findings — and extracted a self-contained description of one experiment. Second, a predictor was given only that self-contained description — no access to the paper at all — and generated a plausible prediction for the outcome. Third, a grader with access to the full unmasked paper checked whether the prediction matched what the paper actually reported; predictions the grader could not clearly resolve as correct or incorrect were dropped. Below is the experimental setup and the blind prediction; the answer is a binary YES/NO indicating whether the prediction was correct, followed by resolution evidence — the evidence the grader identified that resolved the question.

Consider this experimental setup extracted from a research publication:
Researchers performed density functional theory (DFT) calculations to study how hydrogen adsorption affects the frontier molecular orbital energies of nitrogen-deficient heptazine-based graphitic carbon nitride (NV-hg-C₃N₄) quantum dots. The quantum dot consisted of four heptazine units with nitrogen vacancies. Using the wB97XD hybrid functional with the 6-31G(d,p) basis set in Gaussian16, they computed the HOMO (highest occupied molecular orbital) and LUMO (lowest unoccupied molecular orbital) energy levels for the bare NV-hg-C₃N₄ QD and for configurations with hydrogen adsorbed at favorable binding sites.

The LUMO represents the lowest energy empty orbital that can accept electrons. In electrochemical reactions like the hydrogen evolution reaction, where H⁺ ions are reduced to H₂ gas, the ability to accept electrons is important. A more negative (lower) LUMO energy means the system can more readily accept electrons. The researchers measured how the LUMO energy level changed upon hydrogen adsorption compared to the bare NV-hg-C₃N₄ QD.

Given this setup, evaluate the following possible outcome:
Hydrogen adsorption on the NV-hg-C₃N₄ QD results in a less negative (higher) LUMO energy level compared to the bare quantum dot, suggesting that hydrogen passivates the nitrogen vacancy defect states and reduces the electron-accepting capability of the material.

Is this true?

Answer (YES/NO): NO